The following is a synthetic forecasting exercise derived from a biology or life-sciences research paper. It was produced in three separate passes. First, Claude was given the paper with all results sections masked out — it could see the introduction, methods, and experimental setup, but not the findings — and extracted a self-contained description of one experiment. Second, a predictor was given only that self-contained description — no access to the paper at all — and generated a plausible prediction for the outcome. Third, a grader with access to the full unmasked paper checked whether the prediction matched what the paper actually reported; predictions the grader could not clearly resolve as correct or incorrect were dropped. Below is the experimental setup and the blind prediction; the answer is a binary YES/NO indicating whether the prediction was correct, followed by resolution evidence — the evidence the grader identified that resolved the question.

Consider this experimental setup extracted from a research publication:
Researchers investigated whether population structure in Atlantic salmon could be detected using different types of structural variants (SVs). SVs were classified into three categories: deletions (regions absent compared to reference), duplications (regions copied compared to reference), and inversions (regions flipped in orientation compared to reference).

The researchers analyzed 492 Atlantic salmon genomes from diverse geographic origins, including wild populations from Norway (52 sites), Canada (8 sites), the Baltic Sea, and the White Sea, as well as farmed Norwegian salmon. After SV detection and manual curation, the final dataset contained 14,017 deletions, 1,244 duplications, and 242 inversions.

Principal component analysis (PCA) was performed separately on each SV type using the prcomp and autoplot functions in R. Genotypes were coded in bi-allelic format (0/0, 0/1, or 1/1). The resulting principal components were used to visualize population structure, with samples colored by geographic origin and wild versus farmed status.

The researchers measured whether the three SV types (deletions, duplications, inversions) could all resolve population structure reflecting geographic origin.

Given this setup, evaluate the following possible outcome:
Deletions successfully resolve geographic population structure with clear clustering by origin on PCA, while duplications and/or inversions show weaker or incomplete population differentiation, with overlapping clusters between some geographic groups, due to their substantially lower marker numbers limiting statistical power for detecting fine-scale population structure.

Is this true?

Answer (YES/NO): NO